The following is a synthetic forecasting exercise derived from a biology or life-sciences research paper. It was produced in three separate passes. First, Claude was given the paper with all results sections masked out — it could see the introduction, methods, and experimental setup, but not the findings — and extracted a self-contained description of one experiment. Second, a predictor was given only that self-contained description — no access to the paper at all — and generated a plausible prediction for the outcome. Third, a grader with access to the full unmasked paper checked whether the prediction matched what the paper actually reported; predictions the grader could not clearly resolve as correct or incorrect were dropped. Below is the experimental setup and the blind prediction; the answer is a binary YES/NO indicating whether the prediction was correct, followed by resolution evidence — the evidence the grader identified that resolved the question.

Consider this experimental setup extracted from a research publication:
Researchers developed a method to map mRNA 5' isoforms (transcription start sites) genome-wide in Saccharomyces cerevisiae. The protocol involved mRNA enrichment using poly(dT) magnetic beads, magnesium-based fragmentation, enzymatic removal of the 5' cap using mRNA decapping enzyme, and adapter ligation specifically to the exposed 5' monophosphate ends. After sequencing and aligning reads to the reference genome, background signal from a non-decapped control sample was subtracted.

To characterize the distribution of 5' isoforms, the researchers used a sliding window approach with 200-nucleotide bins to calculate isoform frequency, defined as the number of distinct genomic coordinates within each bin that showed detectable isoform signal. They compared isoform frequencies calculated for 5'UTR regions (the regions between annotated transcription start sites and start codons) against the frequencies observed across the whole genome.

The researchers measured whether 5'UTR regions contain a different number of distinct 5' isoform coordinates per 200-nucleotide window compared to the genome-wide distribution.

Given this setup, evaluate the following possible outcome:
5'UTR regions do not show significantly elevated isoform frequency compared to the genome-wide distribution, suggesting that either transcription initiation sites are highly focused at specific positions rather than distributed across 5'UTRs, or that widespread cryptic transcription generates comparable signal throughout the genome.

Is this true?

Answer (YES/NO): NO